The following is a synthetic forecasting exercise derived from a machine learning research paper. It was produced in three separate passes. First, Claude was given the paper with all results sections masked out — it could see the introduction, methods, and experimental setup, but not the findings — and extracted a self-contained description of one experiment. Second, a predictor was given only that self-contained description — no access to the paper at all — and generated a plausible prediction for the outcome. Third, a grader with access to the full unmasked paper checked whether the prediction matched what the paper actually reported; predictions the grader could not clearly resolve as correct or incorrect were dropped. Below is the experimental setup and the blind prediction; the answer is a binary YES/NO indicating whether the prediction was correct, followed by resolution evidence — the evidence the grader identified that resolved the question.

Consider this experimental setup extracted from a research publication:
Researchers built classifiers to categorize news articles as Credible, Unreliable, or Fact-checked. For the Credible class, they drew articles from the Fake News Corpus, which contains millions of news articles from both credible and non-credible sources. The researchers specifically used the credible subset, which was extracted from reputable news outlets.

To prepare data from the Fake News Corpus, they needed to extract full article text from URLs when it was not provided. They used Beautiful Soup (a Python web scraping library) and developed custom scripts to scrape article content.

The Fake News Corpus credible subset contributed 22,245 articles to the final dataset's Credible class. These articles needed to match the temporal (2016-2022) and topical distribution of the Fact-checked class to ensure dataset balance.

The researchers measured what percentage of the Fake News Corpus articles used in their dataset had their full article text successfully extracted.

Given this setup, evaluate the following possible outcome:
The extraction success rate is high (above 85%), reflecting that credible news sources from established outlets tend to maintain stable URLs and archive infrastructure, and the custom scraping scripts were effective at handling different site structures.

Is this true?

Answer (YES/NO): YES